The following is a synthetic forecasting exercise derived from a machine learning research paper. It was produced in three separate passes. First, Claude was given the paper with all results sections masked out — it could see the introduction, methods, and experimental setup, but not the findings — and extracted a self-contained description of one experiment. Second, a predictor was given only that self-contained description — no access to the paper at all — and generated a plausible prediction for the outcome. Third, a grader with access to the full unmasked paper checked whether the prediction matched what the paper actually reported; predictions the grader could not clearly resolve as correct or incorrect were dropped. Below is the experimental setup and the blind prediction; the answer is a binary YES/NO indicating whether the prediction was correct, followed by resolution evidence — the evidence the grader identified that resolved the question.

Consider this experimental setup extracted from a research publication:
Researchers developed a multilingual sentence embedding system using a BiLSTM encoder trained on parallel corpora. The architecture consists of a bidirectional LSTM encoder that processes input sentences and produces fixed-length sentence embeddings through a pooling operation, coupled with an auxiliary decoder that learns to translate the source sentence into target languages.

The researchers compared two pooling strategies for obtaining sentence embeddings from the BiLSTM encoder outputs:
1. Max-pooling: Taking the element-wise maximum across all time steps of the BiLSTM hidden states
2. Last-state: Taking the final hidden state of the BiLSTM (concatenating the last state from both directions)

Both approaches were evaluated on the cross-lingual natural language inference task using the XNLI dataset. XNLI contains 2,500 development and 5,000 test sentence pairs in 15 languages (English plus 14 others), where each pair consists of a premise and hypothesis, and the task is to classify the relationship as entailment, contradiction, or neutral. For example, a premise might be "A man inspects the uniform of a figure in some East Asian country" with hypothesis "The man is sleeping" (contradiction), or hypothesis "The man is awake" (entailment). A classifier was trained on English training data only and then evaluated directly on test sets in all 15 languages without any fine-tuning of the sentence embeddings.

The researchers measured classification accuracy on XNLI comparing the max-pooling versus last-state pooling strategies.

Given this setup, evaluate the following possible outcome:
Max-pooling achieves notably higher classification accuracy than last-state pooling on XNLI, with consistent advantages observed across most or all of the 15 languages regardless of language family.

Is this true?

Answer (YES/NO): YES